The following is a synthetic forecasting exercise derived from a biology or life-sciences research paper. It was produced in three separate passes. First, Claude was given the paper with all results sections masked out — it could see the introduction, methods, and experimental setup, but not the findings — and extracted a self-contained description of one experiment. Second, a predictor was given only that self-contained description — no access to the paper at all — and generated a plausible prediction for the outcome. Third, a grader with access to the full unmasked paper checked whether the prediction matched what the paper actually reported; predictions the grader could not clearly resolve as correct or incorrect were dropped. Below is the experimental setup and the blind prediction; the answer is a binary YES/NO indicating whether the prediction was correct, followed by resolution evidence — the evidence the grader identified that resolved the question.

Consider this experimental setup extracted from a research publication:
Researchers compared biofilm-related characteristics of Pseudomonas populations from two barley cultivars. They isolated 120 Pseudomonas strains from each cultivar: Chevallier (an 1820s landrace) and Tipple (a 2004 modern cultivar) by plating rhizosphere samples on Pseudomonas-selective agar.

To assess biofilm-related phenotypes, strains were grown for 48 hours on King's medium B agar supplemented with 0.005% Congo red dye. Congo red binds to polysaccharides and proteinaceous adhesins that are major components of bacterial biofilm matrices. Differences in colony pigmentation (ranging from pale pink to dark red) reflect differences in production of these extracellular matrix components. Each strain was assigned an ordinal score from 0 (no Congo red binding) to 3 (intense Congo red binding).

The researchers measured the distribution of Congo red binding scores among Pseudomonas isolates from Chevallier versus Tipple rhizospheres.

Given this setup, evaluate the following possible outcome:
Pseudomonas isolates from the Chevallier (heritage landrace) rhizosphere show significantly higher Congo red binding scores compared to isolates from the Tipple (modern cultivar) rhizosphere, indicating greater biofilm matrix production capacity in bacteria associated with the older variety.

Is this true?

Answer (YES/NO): YES